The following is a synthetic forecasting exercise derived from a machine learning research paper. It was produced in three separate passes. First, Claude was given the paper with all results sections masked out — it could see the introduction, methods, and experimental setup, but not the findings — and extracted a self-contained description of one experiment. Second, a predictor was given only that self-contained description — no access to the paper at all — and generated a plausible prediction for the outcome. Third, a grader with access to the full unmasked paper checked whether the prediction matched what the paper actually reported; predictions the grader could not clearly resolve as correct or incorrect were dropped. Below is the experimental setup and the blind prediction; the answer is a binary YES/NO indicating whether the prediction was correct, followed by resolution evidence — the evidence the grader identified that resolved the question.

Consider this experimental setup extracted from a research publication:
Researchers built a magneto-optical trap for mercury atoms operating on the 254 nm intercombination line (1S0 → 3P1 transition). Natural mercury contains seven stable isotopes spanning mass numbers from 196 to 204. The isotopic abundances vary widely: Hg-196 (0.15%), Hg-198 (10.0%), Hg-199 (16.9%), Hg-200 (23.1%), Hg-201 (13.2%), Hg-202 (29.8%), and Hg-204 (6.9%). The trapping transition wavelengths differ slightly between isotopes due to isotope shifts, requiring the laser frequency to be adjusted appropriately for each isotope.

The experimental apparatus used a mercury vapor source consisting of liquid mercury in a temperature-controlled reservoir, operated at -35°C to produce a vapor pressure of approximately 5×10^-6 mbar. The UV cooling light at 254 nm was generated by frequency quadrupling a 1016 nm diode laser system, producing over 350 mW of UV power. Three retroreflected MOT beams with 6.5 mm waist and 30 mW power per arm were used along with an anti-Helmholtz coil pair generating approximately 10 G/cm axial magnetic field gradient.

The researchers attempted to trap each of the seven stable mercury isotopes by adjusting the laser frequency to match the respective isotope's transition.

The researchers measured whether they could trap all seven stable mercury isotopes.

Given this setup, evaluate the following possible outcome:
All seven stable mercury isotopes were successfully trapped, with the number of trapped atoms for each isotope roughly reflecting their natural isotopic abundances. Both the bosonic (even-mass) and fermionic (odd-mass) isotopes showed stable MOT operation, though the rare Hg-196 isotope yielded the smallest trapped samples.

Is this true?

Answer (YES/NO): NO